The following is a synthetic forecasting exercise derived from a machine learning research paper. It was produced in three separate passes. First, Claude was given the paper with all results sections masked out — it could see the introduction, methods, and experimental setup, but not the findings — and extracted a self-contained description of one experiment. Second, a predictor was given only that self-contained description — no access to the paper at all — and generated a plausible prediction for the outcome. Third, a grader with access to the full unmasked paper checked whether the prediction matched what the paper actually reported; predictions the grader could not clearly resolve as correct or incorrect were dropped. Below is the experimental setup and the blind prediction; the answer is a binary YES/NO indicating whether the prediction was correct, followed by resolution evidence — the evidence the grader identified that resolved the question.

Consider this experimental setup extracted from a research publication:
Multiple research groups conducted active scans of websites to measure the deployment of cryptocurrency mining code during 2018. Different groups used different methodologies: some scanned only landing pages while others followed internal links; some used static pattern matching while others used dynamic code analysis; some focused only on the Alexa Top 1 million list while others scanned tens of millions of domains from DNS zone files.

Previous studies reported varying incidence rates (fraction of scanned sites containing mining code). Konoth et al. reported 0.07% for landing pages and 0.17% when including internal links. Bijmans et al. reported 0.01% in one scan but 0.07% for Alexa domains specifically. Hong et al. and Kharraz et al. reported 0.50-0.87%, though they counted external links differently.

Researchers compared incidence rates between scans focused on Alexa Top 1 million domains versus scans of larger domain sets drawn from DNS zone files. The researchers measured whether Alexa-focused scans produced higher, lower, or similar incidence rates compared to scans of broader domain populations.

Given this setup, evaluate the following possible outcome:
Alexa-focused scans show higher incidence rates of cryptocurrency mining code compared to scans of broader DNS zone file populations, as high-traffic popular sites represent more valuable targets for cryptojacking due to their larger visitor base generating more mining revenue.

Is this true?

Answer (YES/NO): YES